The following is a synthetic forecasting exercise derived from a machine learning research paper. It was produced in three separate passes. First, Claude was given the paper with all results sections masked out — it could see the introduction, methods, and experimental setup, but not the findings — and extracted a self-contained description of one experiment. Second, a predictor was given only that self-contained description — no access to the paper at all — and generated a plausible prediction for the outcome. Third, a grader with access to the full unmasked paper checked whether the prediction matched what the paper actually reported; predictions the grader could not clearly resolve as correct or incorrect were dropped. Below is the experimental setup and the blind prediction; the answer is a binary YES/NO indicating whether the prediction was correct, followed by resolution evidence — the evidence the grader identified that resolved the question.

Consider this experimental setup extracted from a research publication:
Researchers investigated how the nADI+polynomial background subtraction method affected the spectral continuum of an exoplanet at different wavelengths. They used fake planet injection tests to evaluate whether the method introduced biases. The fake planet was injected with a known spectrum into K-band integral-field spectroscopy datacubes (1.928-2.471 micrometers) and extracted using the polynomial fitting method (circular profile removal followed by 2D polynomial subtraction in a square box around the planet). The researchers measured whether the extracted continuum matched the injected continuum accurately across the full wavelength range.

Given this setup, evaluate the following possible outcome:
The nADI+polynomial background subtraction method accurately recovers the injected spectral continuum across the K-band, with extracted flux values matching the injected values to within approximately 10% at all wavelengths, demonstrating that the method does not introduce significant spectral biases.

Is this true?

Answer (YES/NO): NO